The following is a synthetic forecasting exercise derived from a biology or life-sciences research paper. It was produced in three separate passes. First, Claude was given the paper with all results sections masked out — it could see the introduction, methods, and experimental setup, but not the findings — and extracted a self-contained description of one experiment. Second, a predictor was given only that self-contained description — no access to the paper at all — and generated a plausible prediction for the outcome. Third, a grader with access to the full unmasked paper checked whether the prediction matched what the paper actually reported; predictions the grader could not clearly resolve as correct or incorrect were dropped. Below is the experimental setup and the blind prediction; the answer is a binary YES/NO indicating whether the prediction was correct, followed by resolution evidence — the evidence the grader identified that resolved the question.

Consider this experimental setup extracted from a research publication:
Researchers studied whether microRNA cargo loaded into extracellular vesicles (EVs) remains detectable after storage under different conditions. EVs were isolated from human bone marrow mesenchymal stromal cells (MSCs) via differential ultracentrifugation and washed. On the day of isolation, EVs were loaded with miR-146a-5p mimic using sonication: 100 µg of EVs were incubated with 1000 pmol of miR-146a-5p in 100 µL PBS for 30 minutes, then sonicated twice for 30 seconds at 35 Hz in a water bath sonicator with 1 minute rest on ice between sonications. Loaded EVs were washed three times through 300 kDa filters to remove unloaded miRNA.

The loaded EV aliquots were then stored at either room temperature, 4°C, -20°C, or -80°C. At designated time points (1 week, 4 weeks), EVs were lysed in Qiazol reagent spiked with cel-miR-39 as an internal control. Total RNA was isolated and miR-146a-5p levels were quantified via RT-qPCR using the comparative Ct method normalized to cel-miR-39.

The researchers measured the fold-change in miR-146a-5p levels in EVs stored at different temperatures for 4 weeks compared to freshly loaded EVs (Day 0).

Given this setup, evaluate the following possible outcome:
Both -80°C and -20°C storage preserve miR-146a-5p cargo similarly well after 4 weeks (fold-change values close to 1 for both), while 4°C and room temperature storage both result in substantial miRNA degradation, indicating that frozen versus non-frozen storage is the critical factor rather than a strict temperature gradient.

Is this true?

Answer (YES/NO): NO